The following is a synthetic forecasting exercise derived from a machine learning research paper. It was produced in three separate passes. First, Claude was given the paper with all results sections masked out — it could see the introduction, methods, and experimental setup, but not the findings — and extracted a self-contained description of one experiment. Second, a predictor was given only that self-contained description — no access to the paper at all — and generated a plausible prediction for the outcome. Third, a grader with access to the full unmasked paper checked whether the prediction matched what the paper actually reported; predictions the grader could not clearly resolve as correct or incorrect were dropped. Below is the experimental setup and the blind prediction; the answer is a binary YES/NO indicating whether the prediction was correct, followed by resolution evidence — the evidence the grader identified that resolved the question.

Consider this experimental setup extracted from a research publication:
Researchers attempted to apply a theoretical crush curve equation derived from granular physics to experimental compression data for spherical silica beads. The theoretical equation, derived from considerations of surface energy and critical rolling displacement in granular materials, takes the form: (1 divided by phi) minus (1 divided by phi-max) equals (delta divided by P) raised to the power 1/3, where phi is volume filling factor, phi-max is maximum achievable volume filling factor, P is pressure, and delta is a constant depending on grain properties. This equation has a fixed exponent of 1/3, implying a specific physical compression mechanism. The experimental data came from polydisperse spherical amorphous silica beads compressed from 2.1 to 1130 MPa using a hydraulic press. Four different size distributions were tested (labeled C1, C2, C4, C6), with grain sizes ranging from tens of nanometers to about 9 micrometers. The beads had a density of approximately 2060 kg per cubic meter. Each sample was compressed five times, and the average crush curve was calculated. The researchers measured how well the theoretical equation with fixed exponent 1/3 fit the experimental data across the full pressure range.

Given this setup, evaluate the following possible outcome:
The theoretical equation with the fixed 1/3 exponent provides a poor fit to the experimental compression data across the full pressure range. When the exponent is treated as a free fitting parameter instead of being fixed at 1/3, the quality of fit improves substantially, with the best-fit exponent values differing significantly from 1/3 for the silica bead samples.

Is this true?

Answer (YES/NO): YES